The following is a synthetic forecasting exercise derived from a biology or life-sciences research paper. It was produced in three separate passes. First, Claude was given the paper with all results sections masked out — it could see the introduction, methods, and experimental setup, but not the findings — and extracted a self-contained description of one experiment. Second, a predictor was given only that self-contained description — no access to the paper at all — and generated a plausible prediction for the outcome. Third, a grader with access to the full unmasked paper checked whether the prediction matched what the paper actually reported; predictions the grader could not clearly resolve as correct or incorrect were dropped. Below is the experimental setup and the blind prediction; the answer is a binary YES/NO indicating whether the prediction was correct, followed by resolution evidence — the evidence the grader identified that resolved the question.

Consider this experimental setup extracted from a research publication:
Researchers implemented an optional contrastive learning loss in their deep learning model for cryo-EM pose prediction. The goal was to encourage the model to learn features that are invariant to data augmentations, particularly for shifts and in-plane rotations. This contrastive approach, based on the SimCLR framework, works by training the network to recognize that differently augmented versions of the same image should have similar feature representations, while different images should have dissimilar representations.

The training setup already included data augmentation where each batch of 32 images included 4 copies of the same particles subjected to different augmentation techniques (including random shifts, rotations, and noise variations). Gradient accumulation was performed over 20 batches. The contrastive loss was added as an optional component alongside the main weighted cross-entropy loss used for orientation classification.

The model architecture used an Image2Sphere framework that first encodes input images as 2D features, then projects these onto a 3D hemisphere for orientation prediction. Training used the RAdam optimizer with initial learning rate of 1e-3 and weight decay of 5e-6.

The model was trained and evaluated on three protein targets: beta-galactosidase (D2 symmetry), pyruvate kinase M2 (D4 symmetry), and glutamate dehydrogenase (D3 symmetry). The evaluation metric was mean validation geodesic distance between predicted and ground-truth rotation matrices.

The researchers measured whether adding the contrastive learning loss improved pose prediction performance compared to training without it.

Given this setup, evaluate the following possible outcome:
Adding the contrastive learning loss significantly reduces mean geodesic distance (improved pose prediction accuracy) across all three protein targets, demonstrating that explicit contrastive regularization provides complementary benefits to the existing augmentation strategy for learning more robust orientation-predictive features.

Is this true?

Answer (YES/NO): NO